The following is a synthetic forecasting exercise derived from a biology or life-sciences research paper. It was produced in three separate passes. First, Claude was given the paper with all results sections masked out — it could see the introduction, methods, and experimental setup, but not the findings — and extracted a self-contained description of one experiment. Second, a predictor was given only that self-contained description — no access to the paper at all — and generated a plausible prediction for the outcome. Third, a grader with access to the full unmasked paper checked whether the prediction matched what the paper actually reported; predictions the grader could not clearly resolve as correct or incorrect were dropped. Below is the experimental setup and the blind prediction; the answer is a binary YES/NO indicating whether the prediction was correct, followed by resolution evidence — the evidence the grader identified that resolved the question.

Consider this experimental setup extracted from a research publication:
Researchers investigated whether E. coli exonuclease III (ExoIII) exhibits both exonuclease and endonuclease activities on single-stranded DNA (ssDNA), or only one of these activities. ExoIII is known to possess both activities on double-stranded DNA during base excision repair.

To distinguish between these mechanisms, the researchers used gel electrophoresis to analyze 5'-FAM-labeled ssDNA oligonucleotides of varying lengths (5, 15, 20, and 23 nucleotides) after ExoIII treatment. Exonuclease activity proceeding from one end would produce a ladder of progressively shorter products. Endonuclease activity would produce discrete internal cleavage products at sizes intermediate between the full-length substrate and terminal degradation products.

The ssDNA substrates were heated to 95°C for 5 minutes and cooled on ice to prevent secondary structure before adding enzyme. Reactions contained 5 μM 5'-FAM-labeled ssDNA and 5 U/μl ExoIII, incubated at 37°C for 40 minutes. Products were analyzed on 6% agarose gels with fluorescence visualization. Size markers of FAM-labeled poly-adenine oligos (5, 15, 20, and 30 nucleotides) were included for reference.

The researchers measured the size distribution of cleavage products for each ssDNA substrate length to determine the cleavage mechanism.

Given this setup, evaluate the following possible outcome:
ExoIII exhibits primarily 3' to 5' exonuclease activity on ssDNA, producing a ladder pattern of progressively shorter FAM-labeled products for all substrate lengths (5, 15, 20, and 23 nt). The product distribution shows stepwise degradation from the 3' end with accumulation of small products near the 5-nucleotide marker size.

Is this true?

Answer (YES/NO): NO